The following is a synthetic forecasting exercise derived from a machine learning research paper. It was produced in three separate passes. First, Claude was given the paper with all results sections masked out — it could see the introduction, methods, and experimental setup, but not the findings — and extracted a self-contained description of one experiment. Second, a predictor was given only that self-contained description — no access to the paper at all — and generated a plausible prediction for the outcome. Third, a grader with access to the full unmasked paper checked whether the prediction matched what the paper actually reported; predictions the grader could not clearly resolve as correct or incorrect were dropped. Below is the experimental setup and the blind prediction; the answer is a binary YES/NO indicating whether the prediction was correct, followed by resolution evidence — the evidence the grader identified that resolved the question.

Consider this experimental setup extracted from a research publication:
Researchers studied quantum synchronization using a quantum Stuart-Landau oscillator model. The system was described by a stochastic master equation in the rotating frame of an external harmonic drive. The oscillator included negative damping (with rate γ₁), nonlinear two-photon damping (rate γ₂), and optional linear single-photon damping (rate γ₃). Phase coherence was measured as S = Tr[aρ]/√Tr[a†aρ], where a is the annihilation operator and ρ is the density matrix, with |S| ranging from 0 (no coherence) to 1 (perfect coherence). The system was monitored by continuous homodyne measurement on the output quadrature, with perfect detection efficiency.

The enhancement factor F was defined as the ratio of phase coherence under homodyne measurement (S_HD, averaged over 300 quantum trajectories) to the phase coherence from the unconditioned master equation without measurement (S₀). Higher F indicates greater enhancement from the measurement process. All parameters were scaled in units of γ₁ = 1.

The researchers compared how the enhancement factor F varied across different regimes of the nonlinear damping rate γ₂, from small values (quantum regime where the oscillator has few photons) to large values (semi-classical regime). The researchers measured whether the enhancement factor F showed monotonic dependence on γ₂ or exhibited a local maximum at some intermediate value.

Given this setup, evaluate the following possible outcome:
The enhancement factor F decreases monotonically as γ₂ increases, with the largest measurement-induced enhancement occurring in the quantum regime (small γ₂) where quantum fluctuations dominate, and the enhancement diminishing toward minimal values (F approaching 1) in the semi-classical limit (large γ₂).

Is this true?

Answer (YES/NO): NO